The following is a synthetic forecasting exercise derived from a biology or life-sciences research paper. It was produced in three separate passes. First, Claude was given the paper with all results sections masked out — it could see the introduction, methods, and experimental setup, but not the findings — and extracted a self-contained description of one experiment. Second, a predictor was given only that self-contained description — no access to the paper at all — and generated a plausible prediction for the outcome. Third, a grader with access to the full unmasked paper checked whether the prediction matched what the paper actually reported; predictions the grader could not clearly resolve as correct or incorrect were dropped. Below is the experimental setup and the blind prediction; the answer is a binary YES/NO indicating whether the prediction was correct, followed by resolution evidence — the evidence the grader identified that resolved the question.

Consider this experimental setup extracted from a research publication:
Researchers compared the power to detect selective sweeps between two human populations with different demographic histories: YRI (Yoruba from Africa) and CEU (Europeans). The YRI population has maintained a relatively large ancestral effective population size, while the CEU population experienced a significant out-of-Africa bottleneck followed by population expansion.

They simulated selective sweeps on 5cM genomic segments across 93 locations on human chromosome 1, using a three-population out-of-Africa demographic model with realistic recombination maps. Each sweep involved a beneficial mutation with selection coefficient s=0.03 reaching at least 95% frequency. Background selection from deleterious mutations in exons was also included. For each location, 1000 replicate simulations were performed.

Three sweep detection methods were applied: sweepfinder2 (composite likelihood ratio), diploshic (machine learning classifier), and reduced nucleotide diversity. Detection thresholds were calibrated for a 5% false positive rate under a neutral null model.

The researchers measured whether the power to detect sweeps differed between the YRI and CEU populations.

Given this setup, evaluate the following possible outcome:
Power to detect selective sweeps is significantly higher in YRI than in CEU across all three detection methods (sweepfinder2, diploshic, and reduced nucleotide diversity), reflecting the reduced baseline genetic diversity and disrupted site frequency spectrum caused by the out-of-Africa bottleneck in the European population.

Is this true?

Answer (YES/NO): YES